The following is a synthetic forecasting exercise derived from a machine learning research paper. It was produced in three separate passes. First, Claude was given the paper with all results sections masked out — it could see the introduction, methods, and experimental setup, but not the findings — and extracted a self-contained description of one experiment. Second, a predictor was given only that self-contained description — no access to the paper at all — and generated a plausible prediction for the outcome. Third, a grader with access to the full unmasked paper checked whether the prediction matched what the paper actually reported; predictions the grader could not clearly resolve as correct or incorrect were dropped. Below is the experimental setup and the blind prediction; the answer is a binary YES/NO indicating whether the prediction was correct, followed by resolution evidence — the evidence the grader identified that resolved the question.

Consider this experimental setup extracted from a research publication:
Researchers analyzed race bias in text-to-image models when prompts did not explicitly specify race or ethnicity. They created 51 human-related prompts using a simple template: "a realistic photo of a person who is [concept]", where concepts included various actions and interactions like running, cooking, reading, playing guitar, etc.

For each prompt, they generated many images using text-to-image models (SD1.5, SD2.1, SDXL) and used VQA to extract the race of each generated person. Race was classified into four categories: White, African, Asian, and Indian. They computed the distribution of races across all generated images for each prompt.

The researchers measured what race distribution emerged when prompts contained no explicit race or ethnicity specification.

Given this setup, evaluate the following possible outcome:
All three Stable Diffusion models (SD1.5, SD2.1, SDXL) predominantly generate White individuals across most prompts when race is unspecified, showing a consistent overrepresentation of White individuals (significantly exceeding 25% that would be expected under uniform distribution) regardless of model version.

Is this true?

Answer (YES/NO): YES